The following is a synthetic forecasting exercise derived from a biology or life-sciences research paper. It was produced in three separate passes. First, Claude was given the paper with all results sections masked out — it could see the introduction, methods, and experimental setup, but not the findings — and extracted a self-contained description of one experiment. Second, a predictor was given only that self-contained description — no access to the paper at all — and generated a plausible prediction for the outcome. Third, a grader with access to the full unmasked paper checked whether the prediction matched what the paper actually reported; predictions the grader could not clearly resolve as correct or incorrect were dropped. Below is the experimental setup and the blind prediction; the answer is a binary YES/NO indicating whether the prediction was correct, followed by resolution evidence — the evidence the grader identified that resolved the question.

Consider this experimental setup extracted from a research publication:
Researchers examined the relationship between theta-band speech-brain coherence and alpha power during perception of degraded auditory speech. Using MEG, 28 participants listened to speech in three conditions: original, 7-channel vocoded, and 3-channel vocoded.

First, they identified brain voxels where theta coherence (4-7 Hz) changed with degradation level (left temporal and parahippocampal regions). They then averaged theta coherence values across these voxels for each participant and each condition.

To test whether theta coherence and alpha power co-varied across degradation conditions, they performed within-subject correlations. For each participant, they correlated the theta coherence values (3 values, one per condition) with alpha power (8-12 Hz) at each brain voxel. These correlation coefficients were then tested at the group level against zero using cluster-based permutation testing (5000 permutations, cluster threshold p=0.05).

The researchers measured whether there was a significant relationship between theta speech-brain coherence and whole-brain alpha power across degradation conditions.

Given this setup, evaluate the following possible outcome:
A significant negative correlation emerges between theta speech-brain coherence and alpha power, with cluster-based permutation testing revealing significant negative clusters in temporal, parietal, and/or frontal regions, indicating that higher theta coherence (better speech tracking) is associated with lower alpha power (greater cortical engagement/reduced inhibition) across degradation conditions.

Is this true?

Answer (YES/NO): YES